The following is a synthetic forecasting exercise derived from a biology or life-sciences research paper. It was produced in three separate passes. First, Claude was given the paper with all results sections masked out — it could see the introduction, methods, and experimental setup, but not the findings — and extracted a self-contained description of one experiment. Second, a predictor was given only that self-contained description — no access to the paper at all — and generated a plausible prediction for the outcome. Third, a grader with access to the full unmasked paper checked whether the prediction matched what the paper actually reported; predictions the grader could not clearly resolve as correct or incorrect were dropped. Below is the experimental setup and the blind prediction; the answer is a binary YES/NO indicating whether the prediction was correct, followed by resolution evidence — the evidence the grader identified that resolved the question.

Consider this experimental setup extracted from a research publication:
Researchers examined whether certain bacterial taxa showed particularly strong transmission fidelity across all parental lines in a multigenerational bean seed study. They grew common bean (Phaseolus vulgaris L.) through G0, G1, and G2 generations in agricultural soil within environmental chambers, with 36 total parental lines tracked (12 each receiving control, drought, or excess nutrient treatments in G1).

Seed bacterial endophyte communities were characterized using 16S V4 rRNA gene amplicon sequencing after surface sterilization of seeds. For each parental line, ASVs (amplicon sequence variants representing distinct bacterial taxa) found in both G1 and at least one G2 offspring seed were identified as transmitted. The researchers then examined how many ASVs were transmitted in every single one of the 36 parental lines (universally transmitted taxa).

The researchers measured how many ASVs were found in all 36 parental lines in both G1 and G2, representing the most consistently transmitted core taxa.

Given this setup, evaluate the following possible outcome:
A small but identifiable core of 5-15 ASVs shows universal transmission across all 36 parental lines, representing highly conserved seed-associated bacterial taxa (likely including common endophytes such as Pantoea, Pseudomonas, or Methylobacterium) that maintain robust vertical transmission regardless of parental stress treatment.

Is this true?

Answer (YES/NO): YES